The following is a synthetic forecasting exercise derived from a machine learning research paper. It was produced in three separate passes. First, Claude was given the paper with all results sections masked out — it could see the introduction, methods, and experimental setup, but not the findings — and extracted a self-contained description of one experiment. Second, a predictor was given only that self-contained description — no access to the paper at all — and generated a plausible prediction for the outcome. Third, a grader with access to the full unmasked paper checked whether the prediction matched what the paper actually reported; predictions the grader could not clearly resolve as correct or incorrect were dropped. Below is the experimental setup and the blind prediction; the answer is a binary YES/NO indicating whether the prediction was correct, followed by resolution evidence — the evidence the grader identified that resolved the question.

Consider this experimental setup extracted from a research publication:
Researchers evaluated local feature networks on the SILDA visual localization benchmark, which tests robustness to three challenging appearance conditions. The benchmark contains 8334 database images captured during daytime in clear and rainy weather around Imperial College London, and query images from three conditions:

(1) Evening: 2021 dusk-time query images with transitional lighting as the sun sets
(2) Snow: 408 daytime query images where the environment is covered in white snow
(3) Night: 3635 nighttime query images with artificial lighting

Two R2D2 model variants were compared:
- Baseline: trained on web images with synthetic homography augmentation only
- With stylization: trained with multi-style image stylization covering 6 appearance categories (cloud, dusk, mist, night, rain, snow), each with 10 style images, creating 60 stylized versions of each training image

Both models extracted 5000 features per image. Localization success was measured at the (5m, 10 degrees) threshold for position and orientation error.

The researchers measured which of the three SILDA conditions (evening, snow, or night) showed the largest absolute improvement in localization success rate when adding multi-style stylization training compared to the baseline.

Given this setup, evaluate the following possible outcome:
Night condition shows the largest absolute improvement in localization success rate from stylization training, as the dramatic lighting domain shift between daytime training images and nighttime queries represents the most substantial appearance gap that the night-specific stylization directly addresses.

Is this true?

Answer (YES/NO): NO